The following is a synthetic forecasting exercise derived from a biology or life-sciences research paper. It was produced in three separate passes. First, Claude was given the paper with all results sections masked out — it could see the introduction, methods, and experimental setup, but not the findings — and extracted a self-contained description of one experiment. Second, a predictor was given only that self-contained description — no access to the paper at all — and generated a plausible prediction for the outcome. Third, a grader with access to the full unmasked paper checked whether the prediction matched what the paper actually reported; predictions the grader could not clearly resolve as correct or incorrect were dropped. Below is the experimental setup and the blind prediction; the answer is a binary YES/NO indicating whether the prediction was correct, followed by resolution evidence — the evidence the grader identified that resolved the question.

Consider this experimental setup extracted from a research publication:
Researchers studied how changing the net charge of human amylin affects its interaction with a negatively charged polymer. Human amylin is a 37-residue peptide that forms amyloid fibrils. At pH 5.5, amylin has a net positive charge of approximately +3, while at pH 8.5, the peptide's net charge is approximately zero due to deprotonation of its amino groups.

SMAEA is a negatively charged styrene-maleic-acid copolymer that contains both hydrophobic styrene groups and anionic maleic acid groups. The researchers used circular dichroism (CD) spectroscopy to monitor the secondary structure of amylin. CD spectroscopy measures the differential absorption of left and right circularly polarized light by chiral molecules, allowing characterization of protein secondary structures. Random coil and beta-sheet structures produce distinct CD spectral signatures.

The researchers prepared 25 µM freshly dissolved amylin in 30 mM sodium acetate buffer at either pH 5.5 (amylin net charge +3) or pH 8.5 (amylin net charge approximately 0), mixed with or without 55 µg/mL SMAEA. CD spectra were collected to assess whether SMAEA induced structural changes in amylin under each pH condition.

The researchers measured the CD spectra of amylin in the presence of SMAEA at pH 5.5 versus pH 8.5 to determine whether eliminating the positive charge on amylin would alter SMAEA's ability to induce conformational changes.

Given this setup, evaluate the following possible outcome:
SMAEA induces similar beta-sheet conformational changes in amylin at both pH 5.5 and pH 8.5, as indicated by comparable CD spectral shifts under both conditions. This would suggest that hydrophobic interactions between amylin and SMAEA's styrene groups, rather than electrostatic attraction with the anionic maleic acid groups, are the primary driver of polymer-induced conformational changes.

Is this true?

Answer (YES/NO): NO